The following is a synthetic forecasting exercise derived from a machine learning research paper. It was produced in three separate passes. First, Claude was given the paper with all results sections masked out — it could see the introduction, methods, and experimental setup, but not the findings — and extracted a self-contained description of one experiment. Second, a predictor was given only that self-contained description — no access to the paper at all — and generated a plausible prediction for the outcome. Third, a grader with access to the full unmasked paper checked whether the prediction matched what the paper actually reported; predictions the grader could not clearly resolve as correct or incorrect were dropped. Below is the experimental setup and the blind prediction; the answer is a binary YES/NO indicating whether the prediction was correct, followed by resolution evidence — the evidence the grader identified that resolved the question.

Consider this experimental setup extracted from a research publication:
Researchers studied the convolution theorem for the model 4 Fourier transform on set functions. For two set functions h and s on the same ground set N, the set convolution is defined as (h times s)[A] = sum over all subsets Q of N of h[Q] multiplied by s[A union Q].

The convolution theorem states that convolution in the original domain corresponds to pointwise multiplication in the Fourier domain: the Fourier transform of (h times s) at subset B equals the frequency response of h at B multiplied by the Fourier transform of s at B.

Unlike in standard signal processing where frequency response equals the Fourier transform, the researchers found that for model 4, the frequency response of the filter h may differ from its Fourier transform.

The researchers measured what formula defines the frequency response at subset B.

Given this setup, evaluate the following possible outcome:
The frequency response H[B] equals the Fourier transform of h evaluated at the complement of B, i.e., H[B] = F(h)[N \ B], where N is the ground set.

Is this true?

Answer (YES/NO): NO